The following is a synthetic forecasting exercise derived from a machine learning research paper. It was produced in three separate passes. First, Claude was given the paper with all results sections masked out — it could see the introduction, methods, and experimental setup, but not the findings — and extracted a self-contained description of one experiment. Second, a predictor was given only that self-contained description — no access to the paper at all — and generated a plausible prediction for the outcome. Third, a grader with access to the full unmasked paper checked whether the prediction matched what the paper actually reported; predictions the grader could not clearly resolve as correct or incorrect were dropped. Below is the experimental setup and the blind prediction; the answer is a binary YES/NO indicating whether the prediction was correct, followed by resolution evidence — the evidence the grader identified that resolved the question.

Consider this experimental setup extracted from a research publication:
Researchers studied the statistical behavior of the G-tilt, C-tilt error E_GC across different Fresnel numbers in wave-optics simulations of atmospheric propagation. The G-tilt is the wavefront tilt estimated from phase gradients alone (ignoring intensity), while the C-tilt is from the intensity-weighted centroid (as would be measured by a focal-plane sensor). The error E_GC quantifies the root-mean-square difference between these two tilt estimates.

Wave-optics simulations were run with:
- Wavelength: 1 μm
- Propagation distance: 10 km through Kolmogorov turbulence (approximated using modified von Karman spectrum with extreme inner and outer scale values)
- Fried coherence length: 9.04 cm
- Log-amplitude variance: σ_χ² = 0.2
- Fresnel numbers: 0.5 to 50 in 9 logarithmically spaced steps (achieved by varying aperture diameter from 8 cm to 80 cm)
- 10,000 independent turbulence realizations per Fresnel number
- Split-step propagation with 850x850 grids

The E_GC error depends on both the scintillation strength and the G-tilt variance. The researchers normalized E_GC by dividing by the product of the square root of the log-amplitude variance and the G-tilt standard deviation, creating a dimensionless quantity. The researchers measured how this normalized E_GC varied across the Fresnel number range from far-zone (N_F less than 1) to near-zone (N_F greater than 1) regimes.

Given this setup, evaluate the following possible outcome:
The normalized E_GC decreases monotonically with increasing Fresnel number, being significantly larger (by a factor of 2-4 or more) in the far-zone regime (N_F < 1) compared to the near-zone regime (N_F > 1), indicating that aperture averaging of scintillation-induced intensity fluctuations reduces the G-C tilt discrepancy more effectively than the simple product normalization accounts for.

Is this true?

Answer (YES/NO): NO